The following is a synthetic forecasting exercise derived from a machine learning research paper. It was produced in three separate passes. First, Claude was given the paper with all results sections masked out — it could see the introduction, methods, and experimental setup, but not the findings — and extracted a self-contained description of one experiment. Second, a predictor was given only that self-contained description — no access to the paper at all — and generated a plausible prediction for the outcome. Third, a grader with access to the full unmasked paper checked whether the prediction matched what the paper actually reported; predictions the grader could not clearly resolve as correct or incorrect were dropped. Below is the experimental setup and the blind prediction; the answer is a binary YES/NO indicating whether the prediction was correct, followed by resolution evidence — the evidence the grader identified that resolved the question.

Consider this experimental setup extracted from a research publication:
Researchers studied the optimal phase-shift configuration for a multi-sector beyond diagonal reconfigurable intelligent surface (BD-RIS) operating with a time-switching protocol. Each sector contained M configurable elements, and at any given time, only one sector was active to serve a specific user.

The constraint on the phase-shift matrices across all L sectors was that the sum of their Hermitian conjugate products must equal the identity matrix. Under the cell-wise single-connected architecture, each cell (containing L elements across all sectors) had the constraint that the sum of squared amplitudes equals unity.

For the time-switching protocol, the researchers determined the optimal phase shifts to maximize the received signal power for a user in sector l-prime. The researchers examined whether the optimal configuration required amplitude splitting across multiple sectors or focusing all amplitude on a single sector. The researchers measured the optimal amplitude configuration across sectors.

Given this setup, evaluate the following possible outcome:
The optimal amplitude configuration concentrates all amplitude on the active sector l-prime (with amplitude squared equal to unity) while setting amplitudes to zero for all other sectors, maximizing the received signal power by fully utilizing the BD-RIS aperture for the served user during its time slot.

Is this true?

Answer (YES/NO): YES